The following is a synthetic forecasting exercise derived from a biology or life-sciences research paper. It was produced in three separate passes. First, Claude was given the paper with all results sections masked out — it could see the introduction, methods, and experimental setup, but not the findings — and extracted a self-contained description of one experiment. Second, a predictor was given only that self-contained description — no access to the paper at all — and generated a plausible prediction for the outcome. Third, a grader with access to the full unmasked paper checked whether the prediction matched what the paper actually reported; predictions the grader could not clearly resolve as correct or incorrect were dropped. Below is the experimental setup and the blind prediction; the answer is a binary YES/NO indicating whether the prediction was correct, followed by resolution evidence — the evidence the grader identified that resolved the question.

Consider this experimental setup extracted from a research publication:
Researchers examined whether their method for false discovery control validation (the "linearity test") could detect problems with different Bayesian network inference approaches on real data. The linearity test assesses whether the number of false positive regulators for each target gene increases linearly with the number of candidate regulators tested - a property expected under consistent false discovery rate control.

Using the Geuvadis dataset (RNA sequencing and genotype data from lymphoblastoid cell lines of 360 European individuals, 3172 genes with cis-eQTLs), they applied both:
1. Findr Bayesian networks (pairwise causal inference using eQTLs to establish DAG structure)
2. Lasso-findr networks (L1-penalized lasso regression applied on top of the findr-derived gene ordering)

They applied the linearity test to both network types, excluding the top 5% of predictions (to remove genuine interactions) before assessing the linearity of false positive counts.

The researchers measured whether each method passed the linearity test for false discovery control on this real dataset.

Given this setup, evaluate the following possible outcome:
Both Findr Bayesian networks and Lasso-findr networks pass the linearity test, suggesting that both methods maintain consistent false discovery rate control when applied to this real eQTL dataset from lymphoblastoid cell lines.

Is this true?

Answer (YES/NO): NO